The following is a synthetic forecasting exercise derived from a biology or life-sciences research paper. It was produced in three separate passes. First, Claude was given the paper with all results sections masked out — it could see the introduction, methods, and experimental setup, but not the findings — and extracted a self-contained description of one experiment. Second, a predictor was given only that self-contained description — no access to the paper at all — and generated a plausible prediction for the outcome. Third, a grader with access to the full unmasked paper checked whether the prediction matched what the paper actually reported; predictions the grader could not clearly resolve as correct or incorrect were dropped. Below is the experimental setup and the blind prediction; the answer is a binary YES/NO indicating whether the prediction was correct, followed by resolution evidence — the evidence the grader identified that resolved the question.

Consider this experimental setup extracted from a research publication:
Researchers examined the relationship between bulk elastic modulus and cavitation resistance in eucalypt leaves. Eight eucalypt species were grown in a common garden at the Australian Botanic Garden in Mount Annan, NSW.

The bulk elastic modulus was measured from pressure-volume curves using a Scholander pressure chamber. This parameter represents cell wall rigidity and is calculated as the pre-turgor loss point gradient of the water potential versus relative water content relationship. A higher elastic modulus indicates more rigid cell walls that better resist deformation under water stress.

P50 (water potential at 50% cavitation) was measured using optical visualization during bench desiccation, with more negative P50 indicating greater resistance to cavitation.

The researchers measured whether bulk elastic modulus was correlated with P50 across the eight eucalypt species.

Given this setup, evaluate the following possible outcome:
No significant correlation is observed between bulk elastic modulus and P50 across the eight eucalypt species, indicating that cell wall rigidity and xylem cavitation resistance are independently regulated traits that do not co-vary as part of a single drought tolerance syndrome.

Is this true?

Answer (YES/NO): YES